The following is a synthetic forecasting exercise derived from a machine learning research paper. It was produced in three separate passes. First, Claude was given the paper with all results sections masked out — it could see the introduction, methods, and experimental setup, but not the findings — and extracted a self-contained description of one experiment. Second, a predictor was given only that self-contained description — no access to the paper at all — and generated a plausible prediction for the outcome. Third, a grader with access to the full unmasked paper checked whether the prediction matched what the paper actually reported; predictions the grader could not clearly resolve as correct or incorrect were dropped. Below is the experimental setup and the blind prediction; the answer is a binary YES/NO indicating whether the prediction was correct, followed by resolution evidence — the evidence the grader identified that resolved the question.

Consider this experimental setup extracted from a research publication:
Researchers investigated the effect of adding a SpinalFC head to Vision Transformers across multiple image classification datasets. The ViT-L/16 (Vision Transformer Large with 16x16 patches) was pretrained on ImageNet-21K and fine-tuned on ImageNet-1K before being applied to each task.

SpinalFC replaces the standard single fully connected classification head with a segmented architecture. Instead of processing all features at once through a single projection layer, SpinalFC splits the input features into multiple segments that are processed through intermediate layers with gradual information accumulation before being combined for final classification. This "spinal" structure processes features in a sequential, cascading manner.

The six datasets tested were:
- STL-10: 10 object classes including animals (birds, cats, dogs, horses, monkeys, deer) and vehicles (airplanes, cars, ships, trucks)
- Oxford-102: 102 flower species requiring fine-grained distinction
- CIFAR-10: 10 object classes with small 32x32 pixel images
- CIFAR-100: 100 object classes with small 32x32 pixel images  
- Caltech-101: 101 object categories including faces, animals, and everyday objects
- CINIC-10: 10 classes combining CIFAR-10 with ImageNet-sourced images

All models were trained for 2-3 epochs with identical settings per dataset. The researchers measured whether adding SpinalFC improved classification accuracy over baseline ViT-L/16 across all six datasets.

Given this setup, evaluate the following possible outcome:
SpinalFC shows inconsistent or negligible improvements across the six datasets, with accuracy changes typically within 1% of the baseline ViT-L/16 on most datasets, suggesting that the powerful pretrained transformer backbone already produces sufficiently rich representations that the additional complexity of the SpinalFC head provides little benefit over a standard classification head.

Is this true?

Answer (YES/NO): YES